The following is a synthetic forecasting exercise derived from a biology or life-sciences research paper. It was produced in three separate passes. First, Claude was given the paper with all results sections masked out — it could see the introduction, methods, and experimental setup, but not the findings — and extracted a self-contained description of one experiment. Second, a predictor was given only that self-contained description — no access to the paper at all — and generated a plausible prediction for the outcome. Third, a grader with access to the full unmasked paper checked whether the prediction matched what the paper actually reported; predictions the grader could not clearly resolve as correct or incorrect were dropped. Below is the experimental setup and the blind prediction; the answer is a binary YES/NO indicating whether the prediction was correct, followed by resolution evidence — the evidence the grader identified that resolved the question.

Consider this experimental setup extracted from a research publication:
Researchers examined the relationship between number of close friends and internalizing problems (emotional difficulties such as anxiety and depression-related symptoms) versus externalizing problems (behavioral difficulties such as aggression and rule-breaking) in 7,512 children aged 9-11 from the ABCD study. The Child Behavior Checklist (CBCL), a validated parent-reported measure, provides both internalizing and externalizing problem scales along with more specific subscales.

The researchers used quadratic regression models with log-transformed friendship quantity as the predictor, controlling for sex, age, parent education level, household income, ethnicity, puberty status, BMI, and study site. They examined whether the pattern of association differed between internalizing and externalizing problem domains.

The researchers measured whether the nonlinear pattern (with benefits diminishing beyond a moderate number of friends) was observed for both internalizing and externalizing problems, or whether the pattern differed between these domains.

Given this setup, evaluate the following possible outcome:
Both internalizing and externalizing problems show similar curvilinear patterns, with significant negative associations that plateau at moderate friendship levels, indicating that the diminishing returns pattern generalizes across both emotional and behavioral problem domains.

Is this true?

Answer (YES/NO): NO